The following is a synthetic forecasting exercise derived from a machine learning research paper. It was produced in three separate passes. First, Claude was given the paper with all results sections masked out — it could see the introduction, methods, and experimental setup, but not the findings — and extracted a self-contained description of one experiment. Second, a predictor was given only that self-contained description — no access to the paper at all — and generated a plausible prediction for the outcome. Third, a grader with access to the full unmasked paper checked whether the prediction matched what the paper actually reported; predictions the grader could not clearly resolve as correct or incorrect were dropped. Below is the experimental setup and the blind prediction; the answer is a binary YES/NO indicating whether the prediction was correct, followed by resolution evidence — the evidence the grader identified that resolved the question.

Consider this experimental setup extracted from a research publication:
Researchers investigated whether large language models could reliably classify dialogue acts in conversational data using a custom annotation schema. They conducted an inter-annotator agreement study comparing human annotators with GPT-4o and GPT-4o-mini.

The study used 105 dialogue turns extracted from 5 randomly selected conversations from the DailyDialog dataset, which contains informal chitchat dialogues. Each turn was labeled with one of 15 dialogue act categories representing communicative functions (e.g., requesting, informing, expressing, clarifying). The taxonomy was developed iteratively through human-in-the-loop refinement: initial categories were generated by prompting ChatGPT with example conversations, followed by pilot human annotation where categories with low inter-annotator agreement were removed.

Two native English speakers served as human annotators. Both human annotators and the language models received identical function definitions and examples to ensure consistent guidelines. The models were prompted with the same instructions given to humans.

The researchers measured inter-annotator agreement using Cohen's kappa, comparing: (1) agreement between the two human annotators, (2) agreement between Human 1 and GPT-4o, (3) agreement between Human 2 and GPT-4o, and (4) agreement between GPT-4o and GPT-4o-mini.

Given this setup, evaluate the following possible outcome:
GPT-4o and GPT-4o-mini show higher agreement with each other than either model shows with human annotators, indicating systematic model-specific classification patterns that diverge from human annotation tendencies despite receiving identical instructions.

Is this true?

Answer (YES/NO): NO